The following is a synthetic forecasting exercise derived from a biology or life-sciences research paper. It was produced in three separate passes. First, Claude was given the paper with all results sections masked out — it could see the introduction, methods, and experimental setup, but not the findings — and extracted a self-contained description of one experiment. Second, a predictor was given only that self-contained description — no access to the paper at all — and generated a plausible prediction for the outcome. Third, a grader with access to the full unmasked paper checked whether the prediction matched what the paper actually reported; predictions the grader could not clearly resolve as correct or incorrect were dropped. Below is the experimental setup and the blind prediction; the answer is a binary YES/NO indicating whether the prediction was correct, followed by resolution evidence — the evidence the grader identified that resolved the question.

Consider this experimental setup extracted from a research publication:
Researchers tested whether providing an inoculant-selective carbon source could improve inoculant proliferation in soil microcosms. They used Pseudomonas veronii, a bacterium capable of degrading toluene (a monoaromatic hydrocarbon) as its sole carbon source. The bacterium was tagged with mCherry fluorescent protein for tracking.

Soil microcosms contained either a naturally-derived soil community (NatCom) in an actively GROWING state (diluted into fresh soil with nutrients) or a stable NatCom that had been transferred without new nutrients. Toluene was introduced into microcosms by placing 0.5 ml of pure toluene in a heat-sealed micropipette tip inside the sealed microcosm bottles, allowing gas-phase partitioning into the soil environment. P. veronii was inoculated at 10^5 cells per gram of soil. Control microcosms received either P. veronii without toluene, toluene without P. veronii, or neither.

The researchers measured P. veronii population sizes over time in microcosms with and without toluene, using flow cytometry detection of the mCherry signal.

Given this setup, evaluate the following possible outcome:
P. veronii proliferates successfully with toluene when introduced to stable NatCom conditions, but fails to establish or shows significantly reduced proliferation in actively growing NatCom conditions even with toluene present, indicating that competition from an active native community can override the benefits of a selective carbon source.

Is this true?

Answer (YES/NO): NO